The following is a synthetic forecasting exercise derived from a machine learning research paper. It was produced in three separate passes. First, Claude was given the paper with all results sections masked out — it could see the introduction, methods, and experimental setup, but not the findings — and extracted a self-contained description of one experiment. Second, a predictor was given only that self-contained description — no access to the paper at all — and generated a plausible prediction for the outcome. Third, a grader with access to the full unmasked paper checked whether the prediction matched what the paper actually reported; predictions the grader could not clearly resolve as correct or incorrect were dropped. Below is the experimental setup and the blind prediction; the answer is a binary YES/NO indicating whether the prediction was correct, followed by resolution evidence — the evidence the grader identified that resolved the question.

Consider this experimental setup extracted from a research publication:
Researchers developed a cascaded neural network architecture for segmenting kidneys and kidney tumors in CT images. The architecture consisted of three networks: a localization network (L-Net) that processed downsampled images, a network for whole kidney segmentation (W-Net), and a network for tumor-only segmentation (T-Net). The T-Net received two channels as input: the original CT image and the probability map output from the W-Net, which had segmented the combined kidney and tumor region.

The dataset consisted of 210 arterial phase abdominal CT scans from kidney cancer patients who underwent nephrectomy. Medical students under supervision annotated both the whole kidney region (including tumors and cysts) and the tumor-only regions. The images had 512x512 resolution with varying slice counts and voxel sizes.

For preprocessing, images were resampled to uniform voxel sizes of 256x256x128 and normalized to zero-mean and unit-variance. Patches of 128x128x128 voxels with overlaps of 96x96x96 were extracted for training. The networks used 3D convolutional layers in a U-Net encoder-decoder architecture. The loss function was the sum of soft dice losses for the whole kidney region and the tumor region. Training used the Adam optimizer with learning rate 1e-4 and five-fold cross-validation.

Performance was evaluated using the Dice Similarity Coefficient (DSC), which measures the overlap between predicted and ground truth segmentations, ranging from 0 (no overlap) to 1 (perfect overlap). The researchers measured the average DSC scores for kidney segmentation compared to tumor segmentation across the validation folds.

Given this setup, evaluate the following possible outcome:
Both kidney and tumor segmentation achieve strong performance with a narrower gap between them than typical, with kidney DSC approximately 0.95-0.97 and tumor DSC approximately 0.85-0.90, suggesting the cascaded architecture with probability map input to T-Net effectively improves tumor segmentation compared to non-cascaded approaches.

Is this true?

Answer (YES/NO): NO